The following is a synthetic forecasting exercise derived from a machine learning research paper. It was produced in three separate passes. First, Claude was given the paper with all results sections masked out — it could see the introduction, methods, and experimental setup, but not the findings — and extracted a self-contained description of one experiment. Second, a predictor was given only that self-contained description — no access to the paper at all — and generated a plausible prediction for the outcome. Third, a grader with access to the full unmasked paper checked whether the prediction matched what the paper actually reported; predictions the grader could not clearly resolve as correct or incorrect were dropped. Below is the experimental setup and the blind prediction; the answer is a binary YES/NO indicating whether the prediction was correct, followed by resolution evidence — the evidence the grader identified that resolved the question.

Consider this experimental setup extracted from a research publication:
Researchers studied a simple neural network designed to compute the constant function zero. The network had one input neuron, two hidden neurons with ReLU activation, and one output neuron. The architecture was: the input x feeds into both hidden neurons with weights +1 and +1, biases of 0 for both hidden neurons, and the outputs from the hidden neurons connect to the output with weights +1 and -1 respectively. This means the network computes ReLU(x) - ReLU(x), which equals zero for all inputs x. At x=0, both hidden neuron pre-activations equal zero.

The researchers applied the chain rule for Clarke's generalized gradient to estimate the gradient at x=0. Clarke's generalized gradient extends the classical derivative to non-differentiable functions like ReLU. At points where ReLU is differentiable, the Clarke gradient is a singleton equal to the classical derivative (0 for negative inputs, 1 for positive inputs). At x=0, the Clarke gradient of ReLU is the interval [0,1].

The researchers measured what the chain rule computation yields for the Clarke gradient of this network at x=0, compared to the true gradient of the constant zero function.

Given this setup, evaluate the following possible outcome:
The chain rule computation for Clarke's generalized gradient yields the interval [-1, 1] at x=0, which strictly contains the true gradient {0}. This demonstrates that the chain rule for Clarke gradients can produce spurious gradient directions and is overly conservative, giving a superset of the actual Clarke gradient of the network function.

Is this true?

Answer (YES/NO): YES